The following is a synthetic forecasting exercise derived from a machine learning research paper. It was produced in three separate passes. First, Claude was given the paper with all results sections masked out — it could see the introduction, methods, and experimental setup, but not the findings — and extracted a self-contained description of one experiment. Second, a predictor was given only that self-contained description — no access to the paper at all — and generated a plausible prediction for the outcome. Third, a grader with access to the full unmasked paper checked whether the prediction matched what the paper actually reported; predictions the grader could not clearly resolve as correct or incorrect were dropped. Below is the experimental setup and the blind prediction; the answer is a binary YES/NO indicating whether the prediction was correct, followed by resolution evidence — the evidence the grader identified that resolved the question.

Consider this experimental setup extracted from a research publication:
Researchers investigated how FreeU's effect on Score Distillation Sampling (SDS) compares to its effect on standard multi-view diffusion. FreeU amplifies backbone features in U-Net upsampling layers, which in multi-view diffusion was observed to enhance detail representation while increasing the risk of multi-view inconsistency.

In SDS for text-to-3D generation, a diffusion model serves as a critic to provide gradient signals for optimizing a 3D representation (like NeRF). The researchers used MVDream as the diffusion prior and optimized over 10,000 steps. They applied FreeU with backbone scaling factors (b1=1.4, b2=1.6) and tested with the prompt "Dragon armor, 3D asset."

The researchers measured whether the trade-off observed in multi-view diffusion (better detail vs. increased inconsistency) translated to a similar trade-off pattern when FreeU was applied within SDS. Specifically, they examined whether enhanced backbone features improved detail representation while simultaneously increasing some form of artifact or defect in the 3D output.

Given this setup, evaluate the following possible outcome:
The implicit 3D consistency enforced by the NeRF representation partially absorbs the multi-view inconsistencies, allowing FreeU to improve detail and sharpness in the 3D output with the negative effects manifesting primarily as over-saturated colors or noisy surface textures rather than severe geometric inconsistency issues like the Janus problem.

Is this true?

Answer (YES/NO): NO